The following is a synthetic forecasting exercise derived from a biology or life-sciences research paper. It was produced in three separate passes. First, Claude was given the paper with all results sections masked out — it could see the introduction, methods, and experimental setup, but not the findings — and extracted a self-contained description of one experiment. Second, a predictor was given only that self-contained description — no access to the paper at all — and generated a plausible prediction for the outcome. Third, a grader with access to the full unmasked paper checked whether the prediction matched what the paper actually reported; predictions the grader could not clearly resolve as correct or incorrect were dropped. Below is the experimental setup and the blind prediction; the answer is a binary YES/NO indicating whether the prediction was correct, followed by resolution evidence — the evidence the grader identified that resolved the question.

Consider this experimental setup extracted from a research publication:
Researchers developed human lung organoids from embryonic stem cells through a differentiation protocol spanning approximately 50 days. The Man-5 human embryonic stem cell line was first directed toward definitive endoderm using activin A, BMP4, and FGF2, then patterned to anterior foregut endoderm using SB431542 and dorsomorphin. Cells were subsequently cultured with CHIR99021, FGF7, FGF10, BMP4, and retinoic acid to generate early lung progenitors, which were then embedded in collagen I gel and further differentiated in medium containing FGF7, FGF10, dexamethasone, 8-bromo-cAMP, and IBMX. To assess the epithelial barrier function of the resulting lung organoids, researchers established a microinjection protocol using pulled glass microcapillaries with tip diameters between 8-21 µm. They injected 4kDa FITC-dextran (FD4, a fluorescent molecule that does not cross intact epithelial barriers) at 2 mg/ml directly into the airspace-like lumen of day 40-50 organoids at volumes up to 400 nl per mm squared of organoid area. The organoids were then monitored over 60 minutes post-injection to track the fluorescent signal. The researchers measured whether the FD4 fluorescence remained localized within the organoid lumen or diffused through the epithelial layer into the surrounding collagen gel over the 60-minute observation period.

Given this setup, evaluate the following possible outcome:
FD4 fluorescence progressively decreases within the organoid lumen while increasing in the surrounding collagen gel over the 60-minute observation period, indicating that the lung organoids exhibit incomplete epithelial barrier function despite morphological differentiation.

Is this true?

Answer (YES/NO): NO